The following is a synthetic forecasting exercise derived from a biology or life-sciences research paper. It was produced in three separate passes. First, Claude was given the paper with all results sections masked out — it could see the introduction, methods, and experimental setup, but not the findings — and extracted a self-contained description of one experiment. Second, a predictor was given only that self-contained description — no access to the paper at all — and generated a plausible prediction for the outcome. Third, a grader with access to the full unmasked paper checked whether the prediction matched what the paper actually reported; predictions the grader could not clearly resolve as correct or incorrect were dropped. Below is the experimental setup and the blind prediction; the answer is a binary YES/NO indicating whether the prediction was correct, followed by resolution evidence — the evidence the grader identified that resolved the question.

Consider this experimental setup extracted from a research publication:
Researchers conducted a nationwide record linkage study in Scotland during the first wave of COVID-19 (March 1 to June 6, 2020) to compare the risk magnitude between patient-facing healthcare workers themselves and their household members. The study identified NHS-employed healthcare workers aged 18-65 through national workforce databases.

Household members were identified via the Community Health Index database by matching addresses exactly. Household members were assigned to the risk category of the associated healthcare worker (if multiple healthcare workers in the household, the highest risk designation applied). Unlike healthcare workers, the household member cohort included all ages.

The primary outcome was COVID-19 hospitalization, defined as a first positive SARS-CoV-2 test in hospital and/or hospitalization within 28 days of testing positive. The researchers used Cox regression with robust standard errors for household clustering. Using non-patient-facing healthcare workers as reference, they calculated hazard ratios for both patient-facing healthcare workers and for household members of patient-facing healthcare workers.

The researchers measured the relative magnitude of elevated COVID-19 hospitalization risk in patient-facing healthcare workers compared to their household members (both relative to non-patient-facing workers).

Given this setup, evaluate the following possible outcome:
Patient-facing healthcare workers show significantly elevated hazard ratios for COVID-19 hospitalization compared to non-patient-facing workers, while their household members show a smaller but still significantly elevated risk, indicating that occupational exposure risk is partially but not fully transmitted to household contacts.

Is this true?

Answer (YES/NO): YES